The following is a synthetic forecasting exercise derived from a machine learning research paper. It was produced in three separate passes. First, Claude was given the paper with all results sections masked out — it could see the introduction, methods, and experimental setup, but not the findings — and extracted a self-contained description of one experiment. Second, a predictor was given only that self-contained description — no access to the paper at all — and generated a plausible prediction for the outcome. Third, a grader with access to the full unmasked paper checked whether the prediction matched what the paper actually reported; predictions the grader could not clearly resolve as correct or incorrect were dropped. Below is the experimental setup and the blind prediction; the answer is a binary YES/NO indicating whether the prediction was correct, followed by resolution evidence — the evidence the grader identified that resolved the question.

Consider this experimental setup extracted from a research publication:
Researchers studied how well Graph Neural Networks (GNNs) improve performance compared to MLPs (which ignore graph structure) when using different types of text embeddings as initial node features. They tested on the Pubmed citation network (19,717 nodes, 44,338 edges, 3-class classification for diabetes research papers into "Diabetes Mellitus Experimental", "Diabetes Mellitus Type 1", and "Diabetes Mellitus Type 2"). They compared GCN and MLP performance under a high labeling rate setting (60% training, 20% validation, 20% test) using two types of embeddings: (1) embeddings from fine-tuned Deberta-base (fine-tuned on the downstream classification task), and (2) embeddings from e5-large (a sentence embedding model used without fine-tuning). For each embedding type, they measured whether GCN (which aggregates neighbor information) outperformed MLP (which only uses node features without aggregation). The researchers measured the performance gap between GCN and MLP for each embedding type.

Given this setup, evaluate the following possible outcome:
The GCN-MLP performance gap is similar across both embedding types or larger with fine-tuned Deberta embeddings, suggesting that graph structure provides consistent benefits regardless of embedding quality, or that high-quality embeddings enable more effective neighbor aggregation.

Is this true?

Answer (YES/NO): NO